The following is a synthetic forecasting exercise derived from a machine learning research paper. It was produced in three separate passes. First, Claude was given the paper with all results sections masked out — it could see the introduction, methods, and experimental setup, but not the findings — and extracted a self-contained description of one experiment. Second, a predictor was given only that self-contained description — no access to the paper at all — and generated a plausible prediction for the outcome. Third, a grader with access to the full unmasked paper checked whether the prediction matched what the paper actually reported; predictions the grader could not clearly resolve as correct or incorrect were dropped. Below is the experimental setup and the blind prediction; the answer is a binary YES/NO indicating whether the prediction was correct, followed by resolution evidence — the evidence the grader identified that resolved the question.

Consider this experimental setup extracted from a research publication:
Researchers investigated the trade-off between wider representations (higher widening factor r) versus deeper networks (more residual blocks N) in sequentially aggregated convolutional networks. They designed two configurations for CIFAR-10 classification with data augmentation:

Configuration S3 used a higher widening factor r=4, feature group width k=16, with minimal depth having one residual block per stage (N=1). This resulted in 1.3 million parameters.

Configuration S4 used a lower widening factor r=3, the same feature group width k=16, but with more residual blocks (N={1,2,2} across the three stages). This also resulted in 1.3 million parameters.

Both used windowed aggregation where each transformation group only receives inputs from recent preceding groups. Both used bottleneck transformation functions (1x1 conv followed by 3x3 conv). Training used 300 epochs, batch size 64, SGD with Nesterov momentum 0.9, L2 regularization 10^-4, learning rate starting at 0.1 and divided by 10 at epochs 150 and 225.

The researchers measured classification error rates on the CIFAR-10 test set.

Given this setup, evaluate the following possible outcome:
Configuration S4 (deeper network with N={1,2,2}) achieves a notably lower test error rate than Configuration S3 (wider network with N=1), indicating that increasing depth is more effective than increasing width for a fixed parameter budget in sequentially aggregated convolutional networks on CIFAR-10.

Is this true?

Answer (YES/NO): NO